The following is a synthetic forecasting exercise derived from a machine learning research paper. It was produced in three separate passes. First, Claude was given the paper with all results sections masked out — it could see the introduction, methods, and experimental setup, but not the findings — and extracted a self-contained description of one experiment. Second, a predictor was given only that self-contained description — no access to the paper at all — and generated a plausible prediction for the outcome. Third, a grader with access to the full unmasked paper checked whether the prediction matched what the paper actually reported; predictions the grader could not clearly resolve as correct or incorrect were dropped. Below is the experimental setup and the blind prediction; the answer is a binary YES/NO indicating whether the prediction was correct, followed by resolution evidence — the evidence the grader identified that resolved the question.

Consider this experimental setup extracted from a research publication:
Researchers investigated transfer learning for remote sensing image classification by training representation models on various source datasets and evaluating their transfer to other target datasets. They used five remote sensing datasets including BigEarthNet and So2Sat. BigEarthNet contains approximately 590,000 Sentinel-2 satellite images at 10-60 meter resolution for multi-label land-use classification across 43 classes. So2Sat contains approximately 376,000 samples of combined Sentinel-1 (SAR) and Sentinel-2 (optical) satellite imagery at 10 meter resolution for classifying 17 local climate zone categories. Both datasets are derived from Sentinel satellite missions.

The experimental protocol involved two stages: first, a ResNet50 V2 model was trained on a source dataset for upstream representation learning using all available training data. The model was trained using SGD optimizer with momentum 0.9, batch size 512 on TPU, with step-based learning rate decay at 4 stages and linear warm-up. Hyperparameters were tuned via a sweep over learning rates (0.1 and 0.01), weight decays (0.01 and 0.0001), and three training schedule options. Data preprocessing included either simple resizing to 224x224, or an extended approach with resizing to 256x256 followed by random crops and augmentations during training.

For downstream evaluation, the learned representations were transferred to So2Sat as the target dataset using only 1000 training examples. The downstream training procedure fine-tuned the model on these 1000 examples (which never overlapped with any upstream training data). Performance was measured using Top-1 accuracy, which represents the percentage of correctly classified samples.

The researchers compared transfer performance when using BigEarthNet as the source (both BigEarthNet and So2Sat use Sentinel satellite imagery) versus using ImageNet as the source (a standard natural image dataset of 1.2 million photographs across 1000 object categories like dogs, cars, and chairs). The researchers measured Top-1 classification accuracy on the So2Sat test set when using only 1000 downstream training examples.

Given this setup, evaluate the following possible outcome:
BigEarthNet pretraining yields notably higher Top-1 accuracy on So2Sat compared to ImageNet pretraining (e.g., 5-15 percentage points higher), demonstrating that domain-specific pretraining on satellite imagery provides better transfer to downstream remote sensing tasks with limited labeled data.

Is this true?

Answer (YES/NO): NO